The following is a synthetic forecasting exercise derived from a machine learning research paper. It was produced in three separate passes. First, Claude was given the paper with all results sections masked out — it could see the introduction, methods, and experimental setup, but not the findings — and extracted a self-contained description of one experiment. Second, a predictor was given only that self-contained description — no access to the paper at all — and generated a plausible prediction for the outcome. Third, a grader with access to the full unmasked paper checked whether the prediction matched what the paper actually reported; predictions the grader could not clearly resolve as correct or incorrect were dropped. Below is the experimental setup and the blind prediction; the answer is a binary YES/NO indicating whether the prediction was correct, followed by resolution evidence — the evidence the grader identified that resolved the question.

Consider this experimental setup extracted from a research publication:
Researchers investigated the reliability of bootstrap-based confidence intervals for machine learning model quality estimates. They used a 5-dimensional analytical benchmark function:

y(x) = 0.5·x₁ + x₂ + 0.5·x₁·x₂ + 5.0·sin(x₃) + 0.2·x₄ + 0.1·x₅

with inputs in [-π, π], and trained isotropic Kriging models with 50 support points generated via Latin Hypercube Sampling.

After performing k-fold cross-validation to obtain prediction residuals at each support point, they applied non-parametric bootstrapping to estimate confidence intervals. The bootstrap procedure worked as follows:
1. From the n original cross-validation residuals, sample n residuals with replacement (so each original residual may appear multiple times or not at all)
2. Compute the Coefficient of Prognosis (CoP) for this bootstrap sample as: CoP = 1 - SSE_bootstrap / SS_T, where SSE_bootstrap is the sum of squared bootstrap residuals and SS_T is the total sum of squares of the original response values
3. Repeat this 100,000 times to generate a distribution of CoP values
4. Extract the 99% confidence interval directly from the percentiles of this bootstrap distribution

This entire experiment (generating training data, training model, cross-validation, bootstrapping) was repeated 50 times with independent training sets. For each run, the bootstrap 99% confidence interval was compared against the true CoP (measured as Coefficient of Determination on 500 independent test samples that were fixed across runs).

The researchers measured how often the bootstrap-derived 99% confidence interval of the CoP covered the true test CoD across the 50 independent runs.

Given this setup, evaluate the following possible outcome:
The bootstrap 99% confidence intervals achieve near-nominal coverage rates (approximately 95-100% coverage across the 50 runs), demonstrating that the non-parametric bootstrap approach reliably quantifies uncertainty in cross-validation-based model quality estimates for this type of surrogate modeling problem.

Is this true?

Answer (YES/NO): YES